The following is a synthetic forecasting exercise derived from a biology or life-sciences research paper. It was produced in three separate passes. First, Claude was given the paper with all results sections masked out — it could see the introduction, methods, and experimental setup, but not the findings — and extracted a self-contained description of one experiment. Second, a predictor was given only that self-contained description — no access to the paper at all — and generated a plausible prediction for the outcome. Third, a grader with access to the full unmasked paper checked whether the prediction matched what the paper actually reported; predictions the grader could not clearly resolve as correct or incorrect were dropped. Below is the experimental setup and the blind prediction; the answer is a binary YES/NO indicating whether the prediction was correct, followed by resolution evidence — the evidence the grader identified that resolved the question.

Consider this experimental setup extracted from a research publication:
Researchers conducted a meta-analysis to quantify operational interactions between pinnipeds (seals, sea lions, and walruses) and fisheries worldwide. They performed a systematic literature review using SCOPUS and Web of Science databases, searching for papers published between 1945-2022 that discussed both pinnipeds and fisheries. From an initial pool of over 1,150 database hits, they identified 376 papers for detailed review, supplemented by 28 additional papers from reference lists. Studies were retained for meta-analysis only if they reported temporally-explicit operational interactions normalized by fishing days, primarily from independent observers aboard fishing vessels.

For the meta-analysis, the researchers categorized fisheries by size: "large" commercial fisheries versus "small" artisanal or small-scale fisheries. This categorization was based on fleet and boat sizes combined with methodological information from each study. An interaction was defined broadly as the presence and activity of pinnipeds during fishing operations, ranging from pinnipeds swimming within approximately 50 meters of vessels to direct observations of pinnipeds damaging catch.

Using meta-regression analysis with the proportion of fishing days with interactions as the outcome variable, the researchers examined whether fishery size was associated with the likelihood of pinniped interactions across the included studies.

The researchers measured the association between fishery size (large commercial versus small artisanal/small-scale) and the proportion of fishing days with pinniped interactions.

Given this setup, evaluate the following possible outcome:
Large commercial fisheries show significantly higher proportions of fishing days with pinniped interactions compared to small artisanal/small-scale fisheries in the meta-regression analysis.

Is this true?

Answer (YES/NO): NO